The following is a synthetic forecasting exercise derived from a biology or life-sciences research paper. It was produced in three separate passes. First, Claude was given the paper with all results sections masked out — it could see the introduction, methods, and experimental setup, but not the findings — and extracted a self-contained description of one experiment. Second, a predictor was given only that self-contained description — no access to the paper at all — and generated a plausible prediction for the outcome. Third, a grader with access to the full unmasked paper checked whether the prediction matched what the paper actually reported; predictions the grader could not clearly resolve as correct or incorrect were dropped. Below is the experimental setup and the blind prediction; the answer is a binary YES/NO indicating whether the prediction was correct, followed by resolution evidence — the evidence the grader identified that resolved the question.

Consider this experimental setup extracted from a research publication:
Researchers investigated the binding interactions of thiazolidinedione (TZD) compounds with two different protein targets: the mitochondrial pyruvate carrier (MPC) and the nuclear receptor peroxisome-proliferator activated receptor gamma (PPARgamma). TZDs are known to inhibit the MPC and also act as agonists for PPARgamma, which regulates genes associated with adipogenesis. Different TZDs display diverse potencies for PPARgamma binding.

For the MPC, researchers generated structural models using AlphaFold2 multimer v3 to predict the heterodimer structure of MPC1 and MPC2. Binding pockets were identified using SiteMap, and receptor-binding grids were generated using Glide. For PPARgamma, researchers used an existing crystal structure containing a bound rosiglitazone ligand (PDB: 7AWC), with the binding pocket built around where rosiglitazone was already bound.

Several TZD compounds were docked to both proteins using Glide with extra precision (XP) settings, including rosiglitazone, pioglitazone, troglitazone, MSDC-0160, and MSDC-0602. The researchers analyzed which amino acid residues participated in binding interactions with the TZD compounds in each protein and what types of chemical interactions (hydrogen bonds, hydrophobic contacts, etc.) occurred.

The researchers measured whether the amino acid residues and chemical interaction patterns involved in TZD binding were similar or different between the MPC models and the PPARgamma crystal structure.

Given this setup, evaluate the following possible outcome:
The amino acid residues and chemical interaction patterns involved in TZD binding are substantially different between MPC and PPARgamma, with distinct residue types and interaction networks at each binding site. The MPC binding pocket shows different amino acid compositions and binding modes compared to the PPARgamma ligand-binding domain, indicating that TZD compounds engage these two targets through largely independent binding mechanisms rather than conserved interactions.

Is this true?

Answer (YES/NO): NO